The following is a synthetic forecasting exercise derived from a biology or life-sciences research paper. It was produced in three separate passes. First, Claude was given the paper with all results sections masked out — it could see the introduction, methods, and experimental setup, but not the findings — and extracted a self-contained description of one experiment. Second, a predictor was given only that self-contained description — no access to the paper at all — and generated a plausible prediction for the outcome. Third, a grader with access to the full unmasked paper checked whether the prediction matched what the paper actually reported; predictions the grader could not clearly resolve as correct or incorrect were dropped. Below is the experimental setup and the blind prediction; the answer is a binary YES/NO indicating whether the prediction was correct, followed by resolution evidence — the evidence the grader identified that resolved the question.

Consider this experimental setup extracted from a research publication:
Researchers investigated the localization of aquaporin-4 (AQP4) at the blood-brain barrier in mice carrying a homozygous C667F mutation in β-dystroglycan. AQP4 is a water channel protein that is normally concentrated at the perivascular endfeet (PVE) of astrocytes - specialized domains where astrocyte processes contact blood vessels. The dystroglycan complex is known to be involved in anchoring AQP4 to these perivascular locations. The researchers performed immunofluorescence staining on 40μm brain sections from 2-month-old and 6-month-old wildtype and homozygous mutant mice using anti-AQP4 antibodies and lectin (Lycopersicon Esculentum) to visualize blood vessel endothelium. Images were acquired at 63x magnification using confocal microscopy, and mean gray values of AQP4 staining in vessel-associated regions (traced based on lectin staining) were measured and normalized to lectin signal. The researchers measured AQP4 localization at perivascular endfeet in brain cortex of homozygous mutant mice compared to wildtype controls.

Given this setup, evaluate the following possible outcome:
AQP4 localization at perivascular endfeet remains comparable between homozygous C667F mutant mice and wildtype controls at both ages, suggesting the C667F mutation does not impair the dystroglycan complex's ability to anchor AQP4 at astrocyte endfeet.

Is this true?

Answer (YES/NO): NO